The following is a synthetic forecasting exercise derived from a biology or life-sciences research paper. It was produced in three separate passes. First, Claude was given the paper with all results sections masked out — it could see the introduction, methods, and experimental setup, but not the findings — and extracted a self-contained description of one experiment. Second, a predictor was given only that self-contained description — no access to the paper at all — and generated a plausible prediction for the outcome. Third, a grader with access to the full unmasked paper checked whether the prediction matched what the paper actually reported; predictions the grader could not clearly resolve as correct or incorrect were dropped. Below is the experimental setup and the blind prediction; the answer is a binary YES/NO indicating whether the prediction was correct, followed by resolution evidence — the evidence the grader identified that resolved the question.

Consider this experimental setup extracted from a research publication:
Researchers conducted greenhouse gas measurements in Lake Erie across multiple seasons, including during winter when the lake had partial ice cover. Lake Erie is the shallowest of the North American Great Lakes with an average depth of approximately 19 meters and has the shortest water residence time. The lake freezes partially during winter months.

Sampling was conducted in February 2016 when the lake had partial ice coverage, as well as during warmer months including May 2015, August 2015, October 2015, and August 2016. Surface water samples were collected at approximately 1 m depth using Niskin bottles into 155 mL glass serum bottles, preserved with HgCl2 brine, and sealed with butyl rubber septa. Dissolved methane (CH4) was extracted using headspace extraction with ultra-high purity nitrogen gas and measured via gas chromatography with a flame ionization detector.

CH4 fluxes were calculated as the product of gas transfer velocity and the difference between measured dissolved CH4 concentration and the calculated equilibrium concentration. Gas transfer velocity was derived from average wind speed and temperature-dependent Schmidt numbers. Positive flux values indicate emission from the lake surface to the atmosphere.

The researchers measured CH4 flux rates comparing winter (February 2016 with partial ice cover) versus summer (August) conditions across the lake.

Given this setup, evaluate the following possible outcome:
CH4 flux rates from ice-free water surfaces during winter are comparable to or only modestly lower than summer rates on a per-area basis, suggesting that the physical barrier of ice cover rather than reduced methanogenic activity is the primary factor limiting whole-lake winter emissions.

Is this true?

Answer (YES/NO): NO